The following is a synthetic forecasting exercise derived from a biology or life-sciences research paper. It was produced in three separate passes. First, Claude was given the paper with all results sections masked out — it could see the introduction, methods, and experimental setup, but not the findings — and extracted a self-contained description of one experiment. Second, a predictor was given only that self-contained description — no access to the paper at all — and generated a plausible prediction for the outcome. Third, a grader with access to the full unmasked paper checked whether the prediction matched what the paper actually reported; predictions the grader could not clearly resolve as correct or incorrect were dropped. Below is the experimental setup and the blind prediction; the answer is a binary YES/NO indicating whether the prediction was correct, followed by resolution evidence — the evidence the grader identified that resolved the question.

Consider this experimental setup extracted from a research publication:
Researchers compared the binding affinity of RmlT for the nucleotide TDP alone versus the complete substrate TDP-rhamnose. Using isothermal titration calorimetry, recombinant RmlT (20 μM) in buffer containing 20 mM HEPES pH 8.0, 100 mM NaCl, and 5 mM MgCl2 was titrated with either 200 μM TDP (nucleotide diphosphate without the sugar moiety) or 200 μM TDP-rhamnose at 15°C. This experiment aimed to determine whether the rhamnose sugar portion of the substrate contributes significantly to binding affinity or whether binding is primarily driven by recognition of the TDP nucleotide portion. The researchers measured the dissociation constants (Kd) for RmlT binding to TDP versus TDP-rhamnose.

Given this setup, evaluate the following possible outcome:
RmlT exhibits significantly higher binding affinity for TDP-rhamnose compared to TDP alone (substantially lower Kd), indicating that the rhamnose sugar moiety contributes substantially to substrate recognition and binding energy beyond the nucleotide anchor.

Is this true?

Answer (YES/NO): NO